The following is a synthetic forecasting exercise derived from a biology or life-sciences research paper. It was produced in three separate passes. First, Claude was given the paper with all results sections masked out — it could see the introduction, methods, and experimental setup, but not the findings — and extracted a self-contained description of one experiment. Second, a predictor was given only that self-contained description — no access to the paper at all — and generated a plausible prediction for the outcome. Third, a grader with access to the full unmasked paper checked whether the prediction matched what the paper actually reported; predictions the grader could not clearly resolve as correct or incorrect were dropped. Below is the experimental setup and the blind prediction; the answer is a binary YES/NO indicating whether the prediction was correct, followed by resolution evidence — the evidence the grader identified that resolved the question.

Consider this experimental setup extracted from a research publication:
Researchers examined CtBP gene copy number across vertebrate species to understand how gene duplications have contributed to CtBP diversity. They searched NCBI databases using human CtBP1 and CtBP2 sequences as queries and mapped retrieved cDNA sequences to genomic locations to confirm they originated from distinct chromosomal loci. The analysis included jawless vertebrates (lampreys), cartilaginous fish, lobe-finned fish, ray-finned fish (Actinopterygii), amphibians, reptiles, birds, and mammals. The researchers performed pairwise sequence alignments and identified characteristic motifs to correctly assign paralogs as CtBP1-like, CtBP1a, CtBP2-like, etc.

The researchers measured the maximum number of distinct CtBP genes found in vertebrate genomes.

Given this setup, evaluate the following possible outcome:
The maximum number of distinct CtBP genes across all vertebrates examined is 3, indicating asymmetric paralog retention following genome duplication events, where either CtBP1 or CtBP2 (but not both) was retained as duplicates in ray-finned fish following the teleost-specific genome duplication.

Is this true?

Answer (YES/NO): NO